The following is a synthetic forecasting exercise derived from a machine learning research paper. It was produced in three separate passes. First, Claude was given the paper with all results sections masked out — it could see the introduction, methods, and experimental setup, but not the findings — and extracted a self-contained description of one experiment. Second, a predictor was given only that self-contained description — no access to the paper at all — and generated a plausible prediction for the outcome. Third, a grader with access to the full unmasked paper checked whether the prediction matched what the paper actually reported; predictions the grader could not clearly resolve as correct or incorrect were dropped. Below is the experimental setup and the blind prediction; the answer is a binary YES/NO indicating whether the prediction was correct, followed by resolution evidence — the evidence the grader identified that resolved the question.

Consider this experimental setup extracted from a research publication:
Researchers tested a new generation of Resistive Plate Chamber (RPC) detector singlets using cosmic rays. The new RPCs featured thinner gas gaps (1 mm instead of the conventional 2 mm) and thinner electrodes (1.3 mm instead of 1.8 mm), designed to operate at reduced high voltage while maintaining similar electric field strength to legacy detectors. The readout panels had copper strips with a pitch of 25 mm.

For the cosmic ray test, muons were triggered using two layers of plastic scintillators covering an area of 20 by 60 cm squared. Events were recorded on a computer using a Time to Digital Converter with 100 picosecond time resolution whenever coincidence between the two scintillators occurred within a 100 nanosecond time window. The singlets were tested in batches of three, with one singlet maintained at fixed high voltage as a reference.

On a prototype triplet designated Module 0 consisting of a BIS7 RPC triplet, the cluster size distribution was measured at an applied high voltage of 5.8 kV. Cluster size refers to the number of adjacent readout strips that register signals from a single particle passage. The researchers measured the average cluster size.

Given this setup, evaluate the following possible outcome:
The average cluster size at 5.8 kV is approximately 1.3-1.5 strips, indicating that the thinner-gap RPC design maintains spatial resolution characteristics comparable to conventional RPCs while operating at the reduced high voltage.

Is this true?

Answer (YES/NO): YES